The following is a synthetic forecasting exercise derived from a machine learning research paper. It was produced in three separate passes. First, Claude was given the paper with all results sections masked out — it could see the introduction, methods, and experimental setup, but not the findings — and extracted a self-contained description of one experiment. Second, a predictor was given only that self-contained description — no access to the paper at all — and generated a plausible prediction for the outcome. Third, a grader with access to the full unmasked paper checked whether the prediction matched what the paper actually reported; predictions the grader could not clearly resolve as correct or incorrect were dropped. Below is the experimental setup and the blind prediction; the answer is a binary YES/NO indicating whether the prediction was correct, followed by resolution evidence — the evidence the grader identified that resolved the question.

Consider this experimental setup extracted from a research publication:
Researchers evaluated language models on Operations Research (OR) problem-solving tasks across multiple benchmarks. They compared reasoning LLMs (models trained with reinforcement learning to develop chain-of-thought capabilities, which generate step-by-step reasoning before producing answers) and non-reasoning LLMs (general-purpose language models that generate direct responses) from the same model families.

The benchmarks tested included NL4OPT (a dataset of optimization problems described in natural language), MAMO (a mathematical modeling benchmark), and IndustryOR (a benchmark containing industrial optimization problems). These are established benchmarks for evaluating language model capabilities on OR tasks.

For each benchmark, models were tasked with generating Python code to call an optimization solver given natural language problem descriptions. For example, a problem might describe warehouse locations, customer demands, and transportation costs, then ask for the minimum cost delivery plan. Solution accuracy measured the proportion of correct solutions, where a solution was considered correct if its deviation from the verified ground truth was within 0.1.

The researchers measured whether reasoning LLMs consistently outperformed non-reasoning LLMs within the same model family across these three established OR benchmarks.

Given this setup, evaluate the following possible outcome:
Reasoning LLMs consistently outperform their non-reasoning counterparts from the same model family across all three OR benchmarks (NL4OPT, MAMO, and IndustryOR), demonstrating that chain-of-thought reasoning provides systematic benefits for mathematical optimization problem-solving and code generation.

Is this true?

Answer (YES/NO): NO